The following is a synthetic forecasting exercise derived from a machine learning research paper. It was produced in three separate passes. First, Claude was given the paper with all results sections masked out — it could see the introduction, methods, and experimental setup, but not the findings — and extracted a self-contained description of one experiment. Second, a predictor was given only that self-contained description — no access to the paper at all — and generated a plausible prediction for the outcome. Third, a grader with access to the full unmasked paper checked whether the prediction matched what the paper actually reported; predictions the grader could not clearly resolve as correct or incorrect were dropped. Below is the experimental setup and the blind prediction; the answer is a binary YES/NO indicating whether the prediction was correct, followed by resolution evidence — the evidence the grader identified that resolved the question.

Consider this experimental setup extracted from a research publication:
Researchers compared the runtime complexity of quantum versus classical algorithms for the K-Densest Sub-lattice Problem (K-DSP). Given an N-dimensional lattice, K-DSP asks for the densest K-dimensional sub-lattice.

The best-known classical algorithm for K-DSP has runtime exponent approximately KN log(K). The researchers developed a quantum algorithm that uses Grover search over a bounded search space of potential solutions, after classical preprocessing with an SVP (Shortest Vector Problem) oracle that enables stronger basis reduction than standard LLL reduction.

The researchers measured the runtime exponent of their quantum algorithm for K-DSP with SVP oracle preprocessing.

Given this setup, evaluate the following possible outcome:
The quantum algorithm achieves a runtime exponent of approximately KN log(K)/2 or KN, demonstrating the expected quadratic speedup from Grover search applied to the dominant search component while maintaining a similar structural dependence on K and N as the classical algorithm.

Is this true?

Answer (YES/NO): NO